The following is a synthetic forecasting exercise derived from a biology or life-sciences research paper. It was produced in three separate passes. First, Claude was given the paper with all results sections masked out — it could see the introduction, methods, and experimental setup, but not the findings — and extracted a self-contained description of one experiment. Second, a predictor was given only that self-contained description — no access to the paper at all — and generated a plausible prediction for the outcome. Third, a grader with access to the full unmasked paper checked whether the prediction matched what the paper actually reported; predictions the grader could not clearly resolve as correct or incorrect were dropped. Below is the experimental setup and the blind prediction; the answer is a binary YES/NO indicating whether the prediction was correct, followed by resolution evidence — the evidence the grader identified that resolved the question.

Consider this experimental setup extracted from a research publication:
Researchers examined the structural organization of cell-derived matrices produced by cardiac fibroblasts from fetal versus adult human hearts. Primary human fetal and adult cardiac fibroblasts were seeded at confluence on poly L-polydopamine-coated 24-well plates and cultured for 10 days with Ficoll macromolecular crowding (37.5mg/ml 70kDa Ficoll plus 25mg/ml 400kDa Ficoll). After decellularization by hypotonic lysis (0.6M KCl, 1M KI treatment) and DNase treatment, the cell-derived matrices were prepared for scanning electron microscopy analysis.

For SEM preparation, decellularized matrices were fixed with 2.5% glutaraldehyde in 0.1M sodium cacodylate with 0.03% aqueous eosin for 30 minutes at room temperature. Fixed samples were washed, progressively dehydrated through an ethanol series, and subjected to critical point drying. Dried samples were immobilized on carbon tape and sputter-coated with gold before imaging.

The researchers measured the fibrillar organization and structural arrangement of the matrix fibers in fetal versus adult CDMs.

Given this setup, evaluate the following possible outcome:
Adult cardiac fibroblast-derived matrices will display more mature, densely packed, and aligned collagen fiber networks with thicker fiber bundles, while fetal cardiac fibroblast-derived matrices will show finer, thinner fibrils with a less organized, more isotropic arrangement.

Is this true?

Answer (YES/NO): NO